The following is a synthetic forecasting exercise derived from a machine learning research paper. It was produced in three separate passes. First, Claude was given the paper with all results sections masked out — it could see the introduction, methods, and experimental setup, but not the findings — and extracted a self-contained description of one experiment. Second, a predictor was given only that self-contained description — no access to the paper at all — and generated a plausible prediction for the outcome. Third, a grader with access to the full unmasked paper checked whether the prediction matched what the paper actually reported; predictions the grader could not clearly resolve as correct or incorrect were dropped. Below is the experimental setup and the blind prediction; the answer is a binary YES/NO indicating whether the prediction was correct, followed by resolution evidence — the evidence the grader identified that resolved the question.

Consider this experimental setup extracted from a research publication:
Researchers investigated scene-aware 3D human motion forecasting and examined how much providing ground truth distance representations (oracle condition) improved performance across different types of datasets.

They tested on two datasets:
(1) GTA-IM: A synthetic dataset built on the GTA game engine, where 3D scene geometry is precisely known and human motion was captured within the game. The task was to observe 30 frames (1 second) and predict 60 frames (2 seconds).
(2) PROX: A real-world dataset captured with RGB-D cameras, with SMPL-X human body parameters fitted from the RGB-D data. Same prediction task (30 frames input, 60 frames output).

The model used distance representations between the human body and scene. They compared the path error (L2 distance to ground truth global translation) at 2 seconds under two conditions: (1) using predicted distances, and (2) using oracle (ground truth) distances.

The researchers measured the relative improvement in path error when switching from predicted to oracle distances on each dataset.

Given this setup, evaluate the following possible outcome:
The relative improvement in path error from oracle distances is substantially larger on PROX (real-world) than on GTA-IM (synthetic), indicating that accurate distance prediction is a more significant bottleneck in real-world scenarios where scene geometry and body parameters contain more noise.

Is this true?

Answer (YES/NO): NO